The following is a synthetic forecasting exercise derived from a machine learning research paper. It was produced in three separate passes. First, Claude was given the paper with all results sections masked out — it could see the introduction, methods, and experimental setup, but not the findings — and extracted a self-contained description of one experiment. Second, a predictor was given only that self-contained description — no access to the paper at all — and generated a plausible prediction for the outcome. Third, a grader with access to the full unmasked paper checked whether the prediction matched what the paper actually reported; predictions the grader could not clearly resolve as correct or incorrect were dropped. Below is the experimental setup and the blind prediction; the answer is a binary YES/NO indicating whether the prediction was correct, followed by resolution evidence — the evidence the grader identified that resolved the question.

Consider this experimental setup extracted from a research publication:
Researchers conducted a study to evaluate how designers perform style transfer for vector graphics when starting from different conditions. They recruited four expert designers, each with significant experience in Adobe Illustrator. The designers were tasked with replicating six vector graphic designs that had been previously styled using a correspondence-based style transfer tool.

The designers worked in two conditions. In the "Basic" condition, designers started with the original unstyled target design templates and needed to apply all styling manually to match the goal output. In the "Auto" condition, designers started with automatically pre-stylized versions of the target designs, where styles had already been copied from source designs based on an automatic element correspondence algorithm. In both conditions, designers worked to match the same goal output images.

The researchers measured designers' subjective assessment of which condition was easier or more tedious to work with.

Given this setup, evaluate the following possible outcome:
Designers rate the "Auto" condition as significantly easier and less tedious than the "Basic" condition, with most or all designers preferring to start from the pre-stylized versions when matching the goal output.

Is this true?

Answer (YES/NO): NO